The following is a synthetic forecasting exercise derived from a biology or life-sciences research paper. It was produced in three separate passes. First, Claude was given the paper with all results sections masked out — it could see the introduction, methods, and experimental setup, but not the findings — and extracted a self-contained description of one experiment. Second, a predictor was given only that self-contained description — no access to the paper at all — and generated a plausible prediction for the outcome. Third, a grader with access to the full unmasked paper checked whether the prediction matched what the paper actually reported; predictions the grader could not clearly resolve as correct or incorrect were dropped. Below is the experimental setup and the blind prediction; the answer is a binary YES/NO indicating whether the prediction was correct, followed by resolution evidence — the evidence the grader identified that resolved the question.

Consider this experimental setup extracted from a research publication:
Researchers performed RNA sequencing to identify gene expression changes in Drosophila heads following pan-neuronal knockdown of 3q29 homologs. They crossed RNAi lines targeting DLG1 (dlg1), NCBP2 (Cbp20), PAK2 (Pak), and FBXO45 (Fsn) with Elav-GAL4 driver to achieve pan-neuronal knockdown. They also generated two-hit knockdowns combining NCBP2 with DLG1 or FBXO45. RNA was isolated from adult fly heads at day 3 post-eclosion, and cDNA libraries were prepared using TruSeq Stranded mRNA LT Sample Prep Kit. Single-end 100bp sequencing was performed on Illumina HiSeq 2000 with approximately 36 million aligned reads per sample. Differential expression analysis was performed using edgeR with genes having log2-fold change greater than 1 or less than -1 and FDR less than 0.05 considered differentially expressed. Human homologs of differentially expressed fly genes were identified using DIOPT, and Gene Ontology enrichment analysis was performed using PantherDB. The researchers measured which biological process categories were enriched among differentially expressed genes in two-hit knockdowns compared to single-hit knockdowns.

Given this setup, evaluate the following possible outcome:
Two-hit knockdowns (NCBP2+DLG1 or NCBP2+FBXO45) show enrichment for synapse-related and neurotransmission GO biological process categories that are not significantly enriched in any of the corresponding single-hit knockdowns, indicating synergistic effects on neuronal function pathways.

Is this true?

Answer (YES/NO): NO